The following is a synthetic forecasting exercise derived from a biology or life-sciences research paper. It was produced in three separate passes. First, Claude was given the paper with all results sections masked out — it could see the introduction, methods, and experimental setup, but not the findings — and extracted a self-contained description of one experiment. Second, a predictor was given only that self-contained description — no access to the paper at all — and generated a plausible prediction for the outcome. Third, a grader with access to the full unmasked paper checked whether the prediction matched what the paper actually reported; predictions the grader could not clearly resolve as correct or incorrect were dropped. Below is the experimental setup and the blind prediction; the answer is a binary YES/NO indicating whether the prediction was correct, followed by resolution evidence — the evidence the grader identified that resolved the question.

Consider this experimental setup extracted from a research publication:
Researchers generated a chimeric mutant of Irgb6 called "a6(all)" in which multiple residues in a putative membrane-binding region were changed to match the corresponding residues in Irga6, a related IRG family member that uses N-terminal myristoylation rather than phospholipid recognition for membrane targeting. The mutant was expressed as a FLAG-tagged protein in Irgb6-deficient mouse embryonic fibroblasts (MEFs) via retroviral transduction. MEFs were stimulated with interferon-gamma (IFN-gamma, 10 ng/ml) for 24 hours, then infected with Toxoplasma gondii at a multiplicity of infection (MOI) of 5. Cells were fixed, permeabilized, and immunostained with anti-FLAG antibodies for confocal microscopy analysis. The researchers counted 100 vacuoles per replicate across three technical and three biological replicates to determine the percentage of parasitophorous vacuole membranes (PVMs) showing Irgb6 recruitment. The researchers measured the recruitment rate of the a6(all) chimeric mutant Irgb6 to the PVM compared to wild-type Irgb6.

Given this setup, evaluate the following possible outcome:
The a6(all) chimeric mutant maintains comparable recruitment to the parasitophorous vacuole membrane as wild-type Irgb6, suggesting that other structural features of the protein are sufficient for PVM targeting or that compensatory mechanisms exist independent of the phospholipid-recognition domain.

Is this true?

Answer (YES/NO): NO